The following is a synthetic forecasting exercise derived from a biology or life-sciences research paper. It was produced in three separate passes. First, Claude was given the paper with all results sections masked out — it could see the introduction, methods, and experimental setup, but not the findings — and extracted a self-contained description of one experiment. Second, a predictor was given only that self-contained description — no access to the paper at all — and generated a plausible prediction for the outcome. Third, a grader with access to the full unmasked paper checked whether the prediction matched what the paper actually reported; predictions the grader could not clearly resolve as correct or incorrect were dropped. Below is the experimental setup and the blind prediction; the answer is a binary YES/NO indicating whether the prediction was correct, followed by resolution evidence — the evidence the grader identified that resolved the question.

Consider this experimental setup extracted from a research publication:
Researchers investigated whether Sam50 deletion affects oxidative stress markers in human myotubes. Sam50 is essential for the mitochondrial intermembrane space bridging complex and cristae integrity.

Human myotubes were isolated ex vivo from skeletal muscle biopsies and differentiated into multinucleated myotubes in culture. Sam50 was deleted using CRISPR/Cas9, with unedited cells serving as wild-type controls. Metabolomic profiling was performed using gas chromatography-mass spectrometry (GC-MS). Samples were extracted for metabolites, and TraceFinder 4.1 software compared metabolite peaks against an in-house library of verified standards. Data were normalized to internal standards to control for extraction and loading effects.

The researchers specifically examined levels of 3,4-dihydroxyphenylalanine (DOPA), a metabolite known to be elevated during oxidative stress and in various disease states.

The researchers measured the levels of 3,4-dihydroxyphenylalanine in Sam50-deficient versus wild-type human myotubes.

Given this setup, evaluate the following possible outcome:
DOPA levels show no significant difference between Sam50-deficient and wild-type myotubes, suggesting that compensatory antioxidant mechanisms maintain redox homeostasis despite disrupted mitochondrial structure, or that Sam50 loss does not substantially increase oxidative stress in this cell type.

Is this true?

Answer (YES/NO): NO